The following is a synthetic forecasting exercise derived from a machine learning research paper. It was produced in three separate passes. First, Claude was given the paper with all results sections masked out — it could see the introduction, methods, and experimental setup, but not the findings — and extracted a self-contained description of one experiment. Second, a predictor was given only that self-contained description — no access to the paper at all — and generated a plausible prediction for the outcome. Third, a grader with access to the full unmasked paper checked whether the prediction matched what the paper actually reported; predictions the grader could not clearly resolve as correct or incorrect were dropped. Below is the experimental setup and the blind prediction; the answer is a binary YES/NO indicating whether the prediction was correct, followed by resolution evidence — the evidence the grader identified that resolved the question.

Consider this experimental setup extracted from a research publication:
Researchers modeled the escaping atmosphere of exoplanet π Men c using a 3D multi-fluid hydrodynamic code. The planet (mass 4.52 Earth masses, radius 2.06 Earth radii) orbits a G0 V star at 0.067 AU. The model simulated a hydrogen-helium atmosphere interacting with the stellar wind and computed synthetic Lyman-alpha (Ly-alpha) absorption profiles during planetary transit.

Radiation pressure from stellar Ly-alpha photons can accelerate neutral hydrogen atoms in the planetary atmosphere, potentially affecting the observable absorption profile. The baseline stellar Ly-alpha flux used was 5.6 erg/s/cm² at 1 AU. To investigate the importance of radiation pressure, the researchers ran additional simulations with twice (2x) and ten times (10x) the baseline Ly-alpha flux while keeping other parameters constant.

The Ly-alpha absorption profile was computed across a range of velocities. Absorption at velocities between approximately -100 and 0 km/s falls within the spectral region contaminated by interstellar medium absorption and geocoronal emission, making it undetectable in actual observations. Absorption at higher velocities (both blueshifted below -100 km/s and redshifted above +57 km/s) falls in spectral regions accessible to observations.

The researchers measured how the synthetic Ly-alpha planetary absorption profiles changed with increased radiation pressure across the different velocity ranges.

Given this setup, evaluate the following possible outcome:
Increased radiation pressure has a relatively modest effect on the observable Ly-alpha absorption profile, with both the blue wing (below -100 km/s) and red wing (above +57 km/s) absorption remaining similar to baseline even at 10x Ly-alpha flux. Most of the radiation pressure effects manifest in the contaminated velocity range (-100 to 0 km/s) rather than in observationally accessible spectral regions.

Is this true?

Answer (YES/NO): YES